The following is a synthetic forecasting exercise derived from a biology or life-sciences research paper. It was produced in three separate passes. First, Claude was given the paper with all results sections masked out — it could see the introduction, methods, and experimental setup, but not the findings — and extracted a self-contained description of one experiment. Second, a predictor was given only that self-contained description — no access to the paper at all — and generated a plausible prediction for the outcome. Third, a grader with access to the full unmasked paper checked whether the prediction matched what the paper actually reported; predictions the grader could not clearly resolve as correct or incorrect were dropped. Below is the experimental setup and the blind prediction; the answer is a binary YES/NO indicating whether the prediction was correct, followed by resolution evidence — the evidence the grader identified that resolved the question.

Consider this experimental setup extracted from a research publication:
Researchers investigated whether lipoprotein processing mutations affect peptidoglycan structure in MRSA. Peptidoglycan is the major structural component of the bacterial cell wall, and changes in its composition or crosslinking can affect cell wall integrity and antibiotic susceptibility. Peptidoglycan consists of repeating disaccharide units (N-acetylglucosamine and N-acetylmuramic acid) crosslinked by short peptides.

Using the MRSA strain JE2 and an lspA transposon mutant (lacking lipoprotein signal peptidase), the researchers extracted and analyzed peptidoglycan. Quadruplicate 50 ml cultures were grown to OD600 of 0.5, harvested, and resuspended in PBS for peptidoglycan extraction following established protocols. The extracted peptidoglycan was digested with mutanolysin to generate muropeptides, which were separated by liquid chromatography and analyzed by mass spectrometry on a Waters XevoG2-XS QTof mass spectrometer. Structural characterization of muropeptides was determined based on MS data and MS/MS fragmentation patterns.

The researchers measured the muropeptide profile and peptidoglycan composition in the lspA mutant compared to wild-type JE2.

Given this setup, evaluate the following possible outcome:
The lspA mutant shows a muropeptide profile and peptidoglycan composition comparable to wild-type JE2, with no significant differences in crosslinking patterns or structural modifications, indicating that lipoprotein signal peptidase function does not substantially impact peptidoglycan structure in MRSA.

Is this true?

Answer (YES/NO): YES